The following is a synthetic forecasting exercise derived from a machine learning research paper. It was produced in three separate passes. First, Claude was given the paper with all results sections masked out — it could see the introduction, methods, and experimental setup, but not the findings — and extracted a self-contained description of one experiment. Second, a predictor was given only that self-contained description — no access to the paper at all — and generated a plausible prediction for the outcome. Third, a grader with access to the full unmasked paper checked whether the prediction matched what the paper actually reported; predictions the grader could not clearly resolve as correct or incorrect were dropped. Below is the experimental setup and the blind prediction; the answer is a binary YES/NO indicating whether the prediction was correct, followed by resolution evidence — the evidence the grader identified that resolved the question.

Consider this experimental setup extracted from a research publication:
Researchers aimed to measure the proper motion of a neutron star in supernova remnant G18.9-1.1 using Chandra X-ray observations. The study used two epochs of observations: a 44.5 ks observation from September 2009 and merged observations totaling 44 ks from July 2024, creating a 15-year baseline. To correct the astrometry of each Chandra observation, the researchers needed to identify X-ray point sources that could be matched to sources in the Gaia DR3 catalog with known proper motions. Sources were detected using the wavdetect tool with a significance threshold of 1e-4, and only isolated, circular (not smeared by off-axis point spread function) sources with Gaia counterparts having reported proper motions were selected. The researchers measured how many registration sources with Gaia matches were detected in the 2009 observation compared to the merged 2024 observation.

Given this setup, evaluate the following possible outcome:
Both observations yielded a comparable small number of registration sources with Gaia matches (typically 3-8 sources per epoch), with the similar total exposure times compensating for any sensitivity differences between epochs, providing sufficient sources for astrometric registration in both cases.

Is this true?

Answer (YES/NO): NO